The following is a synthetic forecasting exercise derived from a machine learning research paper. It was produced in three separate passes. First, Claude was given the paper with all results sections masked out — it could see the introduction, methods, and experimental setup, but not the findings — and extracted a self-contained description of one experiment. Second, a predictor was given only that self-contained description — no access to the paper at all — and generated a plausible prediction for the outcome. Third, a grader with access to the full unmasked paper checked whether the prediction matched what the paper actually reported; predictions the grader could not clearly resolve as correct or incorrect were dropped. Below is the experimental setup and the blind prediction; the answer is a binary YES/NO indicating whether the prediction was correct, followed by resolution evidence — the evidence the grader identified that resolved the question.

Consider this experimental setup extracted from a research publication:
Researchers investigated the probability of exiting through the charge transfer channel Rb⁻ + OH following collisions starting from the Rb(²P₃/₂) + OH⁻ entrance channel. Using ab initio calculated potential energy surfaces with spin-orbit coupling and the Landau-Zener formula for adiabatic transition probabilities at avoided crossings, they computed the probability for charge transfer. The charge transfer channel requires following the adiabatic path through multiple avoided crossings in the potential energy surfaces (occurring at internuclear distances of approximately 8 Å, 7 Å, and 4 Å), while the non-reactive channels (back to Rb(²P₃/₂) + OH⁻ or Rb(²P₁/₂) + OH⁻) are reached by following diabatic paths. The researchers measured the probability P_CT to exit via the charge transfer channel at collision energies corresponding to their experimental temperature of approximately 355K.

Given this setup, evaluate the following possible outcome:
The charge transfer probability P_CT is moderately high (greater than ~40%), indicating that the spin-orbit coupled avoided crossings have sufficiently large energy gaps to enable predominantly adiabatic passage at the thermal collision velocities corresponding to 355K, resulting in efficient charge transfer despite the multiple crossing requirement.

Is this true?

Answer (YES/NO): NO